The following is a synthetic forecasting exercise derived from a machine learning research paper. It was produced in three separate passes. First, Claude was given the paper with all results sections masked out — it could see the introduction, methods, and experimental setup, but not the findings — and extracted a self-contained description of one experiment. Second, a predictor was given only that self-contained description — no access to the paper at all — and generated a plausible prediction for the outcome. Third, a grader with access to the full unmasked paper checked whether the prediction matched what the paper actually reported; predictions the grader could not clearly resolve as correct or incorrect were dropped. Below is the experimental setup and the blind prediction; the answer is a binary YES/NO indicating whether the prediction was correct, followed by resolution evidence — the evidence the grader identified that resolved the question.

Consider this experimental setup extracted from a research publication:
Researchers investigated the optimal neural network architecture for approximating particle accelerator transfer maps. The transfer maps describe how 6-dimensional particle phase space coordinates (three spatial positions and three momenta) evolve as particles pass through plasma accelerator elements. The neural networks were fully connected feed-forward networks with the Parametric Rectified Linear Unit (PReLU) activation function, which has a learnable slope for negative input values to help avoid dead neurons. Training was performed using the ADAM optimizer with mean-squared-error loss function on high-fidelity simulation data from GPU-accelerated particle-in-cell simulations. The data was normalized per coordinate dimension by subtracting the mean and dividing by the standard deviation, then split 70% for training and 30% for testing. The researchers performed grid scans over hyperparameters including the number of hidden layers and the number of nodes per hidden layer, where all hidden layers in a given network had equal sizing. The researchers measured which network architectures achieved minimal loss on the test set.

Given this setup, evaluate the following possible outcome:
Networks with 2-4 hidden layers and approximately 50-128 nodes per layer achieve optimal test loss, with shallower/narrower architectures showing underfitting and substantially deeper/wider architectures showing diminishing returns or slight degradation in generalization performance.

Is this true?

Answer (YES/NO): NO